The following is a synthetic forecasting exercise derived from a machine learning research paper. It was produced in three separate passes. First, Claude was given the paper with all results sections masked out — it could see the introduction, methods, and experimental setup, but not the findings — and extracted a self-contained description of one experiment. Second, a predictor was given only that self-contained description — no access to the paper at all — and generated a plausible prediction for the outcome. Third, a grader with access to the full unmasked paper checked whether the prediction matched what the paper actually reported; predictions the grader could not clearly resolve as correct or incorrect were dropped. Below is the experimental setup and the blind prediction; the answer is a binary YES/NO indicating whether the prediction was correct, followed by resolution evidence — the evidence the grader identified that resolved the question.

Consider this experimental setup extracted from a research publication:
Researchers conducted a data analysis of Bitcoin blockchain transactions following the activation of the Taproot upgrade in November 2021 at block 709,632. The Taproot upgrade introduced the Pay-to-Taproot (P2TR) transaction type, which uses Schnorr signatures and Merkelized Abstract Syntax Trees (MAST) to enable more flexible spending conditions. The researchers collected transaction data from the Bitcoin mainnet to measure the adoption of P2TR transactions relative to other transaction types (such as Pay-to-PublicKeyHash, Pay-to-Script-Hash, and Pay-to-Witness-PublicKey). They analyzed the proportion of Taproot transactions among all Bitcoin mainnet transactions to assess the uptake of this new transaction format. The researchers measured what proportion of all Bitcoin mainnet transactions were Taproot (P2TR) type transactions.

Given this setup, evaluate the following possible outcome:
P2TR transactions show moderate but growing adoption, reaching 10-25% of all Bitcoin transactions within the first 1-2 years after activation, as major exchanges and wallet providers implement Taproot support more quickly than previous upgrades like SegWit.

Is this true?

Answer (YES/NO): NO